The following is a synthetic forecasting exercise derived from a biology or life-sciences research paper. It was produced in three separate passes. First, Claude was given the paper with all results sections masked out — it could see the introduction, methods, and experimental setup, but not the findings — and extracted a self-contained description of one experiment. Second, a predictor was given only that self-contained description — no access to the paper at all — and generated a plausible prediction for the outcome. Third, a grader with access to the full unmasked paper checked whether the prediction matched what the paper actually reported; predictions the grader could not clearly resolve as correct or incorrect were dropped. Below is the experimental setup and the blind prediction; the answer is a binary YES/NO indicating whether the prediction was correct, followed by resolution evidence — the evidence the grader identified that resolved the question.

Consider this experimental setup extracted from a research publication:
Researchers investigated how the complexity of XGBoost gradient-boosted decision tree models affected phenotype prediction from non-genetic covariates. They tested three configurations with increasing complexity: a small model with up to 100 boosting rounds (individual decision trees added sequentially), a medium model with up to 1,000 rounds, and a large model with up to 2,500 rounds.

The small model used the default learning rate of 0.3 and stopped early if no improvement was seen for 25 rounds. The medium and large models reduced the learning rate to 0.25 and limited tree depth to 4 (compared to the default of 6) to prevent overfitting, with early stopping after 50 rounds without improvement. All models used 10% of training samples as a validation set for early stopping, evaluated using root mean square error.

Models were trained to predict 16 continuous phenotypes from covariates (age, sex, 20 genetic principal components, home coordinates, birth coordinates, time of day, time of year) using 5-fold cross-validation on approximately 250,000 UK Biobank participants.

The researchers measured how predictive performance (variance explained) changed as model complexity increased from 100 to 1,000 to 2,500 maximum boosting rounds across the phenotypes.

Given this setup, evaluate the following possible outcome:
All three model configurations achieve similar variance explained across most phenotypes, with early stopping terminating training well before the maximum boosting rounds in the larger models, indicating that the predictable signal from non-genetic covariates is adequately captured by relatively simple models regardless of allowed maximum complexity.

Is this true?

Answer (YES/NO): NO